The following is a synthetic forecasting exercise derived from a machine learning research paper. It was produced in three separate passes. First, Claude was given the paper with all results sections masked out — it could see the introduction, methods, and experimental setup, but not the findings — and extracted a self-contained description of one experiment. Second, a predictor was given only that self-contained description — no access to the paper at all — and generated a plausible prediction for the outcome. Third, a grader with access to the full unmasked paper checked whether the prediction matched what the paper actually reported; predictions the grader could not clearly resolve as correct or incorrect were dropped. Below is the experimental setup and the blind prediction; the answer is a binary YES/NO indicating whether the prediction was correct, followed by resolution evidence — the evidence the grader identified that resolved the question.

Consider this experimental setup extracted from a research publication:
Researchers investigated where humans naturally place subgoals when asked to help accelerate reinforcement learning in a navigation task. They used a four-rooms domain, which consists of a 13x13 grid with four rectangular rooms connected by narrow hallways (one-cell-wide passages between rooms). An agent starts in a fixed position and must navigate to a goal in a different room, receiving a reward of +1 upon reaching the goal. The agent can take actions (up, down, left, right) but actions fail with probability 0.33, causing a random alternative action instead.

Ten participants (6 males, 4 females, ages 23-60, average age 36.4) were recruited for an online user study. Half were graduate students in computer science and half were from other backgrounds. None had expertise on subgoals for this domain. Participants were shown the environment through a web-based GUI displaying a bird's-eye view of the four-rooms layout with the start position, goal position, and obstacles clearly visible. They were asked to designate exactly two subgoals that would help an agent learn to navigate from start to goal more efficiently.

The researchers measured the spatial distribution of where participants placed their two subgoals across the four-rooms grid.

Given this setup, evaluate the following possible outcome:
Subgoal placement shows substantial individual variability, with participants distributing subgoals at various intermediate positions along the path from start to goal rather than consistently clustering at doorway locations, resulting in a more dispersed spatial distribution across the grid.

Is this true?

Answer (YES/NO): NO